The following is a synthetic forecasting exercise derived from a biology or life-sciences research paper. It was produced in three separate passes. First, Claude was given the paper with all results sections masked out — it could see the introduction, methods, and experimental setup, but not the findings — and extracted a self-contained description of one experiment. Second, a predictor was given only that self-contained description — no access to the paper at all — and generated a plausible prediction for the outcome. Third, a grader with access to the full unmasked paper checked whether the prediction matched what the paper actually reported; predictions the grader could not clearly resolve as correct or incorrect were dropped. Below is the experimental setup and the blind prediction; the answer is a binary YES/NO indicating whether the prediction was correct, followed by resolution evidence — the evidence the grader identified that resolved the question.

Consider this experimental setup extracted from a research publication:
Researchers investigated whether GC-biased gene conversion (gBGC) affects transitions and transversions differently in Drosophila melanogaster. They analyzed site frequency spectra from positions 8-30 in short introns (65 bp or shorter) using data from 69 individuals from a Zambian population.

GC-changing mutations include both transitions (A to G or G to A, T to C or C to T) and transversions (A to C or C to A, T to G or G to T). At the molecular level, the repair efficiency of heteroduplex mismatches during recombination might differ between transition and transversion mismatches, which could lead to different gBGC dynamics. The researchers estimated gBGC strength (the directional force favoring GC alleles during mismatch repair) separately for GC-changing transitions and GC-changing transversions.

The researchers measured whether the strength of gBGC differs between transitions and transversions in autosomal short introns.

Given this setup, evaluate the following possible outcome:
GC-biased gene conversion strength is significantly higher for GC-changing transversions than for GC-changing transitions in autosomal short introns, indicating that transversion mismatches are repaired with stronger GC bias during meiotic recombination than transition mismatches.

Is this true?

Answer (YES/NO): NO